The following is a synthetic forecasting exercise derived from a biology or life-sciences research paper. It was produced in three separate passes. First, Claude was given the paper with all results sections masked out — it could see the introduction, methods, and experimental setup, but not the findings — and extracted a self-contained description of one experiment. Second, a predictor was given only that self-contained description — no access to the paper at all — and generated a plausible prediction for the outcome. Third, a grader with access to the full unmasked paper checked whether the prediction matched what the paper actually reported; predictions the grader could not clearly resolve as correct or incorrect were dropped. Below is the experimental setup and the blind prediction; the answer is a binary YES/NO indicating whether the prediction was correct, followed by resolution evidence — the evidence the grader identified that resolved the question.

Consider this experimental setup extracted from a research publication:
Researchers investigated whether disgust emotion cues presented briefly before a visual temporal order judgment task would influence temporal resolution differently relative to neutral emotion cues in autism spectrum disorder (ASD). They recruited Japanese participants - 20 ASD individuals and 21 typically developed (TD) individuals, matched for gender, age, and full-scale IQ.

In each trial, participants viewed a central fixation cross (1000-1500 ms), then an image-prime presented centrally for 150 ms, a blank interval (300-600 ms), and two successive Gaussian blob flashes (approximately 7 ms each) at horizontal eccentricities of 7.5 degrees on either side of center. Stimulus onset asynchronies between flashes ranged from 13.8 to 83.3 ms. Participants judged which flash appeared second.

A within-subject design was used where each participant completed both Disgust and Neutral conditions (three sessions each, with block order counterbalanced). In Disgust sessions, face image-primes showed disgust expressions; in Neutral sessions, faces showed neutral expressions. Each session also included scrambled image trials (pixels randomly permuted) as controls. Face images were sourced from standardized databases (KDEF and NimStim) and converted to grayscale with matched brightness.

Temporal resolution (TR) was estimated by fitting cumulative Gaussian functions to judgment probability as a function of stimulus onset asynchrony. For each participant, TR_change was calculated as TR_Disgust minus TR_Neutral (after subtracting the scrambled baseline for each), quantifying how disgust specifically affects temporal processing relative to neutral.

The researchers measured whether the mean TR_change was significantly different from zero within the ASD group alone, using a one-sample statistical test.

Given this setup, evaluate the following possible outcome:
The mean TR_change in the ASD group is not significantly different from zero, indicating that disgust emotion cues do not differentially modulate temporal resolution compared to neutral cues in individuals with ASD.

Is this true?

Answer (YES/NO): NO